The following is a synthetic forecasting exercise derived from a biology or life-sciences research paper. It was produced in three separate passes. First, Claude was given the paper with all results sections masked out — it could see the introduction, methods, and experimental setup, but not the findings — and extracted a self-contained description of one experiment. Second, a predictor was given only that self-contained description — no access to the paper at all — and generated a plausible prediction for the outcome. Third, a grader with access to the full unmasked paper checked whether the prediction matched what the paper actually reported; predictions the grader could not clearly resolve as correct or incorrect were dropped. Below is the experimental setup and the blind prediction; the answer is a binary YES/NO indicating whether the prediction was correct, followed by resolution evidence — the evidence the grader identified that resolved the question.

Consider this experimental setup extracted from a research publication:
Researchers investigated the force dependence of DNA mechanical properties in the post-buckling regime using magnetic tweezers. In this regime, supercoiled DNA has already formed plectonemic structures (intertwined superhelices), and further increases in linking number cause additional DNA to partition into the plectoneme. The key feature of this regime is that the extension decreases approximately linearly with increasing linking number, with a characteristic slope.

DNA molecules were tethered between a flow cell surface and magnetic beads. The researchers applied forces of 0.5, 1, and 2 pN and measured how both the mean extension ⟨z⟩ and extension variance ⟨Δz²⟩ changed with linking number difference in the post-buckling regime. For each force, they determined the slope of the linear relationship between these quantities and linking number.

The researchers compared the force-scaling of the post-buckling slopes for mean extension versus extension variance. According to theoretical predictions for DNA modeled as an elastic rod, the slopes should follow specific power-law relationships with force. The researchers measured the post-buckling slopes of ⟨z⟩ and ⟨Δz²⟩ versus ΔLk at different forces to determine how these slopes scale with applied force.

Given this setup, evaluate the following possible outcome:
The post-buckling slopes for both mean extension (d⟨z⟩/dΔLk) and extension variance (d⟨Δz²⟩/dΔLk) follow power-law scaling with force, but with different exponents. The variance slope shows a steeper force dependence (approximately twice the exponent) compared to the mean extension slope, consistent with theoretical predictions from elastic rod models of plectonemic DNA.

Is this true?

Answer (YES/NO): NO